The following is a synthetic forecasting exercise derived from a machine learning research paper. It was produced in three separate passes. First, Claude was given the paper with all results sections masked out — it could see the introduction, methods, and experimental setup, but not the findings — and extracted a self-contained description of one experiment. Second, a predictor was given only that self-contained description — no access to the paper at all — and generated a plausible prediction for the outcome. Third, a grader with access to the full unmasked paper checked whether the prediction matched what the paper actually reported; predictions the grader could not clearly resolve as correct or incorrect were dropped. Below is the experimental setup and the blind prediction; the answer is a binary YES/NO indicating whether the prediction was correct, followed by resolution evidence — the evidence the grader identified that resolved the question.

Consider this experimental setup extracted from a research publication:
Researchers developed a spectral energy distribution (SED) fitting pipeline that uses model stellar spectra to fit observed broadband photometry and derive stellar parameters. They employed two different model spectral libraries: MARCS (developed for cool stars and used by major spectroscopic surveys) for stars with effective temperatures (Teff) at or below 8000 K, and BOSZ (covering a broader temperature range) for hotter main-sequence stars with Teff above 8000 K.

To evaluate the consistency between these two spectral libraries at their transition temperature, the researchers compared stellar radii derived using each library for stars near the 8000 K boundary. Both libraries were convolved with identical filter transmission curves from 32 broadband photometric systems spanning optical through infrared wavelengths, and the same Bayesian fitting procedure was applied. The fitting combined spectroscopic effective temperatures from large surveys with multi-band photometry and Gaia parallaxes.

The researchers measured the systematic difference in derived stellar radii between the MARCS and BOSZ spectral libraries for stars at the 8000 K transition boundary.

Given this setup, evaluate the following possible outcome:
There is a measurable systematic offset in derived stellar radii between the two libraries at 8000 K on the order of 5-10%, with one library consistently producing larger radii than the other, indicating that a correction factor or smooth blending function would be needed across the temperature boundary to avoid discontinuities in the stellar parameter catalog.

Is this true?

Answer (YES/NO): NO